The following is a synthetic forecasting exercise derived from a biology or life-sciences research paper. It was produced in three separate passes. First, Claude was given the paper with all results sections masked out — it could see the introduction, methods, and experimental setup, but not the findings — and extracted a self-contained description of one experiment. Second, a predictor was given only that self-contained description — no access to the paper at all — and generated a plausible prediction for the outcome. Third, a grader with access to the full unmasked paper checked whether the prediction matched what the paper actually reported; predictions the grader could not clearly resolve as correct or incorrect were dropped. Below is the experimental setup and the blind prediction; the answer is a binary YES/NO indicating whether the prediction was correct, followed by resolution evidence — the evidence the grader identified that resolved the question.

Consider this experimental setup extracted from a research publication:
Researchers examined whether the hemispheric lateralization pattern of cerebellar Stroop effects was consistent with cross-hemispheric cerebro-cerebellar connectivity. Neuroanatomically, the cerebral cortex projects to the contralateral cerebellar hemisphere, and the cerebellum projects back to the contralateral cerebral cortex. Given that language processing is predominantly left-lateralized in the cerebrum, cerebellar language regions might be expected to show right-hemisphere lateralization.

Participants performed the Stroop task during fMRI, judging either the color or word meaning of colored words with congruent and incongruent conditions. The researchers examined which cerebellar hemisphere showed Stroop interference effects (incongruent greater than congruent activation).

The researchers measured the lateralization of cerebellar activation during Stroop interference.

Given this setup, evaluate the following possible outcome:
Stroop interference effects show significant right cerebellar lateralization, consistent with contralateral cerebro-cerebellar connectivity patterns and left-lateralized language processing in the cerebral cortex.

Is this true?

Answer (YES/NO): YES